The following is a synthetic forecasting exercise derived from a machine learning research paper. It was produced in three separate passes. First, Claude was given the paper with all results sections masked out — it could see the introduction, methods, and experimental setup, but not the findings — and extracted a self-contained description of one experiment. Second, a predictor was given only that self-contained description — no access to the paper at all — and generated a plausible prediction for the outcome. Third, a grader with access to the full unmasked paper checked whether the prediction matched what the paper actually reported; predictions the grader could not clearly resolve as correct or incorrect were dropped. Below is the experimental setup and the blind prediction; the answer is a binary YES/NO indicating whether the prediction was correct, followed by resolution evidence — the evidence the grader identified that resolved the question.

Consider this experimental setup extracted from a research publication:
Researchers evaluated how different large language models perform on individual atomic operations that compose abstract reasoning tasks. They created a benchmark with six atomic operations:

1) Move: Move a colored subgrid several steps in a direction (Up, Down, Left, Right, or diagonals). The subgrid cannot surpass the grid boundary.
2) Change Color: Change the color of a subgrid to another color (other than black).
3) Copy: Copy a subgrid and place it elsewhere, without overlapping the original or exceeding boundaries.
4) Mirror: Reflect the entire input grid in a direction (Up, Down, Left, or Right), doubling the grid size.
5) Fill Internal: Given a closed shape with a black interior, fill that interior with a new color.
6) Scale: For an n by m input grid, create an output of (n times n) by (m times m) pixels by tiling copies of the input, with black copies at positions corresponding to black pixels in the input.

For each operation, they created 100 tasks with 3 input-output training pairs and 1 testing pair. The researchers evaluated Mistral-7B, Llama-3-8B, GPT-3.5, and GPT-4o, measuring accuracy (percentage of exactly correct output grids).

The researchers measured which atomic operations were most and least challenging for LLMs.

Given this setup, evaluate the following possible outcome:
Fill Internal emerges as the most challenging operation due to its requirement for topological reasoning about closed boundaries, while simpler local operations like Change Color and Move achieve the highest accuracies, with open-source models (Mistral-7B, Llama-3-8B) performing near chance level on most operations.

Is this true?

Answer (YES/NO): NO